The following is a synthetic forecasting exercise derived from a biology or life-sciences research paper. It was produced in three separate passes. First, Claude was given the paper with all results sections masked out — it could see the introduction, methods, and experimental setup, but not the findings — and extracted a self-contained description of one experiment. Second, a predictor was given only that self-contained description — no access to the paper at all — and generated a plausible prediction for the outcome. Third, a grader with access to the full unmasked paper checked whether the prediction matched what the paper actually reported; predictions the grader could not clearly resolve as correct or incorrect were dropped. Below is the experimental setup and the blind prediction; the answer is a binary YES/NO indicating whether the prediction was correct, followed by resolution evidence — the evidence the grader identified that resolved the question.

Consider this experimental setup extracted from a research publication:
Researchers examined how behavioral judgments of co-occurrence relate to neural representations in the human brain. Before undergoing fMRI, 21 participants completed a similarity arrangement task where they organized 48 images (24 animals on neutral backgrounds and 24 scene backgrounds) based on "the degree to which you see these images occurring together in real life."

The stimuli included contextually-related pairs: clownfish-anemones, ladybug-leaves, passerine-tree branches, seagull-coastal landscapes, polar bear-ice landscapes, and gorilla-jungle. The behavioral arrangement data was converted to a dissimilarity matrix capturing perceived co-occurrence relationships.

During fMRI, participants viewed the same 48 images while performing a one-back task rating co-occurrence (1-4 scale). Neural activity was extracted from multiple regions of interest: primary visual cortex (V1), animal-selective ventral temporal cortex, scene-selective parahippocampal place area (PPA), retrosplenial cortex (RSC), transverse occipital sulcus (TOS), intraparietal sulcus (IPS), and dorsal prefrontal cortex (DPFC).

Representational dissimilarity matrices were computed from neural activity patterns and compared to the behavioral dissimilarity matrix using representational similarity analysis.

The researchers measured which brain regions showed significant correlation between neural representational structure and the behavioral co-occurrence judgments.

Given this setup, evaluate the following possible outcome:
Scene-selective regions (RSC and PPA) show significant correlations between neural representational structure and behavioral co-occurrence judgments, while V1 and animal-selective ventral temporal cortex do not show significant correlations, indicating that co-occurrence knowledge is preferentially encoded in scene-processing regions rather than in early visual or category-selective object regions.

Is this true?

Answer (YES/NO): NO